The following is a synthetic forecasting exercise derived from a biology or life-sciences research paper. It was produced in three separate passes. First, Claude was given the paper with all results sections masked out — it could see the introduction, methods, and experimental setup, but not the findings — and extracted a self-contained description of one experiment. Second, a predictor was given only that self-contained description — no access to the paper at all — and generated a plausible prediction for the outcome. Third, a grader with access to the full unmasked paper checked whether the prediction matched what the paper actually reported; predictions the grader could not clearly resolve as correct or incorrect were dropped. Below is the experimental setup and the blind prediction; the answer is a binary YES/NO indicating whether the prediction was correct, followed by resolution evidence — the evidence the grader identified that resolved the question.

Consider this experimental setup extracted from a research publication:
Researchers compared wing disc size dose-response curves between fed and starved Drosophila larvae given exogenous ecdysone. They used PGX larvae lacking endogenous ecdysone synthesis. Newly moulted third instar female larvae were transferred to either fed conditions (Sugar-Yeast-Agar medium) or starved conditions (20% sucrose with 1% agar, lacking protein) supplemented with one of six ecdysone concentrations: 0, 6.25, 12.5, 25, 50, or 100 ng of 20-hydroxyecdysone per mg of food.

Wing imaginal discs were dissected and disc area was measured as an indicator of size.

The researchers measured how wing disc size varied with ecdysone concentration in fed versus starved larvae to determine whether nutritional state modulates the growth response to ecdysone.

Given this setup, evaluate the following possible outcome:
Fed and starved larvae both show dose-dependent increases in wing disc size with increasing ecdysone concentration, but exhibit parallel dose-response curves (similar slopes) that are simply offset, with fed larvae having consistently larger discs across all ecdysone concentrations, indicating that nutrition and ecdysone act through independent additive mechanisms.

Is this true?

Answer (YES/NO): NO